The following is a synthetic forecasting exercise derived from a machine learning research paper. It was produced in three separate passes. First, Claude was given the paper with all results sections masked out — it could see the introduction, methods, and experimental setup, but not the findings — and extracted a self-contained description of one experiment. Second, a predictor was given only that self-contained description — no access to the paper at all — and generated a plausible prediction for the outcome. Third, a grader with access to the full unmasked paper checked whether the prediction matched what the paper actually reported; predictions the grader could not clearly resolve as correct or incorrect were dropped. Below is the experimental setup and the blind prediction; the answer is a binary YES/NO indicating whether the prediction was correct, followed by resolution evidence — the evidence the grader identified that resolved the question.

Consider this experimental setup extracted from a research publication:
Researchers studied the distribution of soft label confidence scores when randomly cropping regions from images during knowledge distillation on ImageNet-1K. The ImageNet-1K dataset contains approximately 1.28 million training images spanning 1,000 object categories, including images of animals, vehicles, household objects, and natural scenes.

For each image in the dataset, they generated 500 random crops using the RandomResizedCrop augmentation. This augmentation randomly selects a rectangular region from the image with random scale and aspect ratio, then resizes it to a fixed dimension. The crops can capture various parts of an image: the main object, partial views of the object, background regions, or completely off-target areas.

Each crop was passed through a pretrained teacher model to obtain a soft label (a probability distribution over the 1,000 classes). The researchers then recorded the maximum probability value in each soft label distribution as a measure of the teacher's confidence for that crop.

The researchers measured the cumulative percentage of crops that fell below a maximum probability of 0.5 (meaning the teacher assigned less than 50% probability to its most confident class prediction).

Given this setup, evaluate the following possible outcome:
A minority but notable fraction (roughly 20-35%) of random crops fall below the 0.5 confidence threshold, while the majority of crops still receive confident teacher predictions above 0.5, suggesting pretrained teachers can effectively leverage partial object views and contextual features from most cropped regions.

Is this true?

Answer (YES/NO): NO